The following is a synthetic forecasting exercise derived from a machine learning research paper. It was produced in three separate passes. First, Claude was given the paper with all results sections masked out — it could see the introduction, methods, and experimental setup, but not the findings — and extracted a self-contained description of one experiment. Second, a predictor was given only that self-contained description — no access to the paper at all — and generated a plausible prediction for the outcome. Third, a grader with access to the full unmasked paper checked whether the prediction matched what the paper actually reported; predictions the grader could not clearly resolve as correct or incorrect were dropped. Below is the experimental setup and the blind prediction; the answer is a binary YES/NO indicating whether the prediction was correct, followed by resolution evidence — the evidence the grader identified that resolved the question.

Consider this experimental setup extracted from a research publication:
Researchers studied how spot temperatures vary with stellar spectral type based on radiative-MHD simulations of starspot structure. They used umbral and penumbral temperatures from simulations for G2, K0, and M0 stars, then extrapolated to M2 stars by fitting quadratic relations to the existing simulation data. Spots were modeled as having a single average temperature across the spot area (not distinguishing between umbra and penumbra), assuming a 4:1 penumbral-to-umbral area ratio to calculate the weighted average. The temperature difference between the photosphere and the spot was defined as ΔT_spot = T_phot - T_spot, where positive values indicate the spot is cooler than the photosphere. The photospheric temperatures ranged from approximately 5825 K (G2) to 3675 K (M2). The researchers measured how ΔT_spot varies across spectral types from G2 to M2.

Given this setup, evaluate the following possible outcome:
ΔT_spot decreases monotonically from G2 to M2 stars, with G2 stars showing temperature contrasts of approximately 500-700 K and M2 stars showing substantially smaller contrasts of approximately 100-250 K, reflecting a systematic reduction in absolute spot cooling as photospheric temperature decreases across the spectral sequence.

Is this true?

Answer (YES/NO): NO